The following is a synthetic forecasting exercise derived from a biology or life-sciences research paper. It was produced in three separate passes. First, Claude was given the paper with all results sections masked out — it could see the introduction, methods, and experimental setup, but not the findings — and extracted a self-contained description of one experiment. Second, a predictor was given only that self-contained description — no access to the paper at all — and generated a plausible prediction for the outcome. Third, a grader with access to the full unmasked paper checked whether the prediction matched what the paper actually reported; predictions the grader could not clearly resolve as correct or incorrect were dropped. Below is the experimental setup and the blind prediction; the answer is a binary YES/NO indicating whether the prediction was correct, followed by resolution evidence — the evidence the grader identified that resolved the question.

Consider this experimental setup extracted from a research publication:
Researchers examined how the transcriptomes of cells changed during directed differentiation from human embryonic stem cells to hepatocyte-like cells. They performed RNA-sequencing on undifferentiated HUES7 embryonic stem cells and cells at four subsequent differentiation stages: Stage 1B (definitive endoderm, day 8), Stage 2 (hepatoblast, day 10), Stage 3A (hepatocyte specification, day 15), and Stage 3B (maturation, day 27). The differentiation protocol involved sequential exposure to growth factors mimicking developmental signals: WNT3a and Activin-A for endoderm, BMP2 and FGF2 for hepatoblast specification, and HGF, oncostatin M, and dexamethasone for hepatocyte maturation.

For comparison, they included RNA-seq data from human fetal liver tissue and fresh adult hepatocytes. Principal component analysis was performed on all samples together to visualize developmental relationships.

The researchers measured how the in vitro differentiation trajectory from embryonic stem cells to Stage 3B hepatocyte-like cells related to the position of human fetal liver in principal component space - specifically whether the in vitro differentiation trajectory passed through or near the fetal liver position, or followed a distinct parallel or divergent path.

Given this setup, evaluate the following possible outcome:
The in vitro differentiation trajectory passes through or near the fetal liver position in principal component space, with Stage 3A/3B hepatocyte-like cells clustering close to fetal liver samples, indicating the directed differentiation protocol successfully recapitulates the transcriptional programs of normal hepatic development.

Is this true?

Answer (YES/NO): NO